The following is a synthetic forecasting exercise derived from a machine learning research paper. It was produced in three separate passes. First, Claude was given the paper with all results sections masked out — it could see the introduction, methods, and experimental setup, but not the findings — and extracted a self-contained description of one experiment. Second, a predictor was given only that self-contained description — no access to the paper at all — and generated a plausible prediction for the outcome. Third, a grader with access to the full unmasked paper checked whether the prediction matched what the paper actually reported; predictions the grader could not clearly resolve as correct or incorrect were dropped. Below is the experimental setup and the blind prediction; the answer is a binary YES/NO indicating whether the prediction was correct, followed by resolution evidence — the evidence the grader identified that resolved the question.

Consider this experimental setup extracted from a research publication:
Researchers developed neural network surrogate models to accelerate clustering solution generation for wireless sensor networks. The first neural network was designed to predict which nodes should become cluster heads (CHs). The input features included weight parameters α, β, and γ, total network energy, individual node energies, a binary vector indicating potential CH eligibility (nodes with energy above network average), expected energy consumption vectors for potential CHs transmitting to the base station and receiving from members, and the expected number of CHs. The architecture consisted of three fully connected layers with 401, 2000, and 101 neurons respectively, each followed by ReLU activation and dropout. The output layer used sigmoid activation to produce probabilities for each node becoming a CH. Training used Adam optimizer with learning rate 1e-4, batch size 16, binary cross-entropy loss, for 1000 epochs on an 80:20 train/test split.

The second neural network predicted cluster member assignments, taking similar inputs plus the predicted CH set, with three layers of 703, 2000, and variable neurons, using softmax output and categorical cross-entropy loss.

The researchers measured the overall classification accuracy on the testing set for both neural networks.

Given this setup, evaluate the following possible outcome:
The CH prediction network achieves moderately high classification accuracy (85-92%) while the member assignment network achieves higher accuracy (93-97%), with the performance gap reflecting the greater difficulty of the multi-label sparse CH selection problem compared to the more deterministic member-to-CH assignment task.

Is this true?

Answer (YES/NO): NO